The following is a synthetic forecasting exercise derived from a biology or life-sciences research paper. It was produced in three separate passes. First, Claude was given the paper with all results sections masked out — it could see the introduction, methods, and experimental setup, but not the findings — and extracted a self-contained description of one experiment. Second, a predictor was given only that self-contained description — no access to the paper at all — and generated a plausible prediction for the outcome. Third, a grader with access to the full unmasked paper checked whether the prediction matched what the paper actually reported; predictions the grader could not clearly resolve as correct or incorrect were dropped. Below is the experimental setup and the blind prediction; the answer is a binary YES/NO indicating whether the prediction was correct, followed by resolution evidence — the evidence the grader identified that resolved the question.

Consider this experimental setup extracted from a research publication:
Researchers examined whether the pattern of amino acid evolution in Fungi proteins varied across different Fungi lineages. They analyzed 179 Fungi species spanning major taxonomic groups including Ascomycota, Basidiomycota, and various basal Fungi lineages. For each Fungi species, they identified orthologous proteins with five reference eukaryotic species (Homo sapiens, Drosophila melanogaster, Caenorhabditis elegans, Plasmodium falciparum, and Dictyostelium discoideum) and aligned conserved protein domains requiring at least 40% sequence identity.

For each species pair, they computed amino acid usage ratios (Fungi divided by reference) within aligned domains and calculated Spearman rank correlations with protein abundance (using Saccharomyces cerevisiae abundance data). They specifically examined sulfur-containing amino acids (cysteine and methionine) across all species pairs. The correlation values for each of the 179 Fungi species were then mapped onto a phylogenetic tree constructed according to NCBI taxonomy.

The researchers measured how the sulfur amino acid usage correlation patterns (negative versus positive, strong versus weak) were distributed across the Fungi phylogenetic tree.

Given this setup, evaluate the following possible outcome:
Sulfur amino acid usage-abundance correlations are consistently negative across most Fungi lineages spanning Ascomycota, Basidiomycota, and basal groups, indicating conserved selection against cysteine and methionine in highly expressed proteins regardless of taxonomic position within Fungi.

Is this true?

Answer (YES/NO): NO